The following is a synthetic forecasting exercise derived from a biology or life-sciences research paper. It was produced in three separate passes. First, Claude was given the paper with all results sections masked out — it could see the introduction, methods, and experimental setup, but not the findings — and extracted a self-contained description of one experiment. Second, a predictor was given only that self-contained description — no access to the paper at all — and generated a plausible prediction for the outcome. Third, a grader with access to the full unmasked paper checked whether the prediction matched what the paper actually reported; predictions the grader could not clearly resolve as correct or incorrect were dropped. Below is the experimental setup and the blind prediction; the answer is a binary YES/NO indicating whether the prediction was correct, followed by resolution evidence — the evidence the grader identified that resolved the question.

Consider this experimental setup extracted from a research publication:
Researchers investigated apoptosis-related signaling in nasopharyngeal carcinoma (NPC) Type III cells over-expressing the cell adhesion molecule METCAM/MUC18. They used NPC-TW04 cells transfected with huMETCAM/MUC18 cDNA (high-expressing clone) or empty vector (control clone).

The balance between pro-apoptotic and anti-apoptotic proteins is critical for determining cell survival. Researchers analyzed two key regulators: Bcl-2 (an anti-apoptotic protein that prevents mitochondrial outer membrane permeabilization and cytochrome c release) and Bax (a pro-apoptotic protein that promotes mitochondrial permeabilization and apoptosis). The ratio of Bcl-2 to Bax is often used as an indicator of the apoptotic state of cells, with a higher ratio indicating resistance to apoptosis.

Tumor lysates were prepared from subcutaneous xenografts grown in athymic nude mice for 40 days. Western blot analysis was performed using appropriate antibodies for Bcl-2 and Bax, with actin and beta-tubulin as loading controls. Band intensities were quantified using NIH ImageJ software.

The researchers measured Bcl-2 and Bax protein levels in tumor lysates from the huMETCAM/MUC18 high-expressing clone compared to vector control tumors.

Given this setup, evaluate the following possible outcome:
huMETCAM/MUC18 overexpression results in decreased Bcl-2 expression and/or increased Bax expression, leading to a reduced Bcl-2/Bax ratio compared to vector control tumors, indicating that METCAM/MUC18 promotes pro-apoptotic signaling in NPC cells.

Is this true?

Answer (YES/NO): NO